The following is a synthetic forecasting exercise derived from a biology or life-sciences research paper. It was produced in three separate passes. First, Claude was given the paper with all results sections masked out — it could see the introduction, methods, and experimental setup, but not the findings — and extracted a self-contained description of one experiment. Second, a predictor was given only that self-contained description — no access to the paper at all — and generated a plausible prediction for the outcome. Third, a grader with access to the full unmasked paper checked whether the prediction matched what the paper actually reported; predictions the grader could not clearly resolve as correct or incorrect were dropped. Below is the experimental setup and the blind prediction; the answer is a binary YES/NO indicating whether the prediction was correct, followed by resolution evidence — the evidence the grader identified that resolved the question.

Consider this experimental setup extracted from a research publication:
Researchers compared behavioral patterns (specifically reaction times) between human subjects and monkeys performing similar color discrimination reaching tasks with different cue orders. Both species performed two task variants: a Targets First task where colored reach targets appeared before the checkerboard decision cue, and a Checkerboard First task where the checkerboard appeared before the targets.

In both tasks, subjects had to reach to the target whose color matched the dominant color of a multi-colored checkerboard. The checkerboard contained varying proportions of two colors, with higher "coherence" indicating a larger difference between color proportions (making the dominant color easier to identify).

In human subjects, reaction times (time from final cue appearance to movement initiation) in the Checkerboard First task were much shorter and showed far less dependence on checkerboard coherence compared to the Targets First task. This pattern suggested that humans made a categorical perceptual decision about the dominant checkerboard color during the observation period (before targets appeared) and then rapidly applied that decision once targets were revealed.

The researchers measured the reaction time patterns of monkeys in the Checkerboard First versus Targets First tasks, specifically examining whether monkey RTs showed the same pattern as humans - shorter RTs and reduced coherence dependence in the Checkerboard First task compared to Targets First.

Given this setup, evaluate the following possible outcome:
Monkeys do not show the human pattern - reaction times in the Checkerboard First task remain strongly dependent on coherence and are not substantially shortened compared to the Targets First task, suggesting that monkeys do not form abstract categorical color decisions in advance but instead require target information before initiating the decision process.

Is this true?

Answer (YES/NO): NO